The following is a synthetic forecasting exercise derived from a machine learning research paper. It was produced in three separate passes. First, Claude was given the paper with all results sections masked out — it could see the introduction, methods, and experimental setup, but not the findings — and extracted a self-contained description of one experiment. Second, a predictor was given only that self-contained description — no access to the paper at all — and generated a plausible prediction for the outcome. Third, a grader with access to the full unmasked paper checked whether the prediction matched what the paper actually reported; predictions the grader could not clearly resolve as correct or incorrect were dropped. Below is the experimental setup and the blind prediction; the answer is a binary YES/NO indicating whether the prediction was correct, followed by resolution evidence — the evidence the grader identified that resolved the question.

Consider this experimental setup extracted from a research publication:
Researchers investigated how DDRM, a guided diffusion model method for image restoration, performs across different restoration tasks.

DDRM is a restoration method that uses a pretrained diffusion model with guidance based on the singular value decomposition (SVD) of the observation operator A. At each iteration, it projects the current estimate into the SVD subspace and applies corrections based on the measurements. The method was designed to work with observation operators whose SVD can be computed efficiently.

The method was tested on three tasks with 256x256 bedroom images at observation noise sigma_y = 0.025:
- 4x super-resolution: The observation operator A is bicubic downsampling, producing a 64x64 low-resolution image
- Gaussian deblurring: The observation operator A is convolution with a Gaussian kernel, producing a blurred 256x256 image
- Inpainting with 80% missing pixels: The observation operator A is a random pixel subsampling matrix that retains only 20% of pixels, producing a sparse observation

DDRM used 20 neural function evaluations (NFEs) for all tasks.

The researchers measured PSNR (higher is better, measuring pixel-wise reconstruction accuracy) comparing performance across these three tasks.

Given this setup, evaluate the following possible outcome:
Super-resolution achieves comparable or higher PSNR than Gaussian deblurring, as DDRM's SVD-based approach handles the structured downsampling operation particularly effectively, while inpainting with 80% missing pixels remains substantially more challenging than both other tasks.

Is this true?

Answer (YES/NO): NO